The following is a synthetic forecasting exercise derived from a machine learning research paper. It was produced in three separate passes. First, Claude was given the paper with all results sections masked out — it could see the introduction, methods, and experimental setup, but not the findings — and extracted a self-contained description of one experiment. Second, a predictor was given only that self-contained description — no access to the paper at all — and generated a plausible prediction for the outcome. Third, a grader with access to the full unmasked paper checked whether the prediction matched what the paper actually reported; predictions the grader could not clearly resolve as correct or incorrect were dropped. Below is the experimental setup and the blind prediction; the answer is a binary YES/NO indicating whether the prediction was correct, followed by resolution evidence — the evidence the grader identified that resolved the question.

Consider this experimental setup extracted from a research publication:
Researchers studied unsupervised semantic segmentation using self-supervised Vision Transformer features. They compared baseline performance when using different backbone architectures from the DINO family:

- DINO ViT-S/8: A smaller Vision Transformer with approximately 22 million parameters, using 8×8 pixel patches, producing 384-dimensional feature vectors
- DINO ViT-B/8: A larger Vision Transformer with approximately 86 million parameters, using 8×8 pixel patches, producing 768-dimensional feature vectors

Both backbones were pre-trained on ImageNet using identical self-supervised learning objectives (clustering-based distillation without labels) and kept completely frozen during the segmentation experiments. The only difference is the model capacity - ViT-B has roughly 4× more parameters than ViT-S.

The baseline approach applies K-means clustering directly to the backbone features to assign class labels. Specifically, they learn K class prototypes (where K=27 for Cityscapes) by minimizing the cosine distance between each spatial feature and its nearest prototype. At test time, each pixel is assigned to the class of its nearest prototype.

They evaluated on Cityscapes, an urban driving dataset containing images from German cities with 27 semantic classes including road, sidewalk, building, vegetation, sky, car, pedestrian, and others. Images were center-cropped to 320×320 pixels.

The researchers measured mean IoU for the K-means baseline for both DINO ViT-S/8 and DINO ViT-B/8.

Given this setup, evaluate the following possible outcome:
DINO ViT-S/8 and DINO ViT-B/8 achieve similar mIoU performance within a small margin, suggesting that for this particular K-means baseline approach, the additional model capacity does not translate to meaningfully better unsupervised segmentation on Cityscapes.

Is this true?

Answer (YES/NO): YES